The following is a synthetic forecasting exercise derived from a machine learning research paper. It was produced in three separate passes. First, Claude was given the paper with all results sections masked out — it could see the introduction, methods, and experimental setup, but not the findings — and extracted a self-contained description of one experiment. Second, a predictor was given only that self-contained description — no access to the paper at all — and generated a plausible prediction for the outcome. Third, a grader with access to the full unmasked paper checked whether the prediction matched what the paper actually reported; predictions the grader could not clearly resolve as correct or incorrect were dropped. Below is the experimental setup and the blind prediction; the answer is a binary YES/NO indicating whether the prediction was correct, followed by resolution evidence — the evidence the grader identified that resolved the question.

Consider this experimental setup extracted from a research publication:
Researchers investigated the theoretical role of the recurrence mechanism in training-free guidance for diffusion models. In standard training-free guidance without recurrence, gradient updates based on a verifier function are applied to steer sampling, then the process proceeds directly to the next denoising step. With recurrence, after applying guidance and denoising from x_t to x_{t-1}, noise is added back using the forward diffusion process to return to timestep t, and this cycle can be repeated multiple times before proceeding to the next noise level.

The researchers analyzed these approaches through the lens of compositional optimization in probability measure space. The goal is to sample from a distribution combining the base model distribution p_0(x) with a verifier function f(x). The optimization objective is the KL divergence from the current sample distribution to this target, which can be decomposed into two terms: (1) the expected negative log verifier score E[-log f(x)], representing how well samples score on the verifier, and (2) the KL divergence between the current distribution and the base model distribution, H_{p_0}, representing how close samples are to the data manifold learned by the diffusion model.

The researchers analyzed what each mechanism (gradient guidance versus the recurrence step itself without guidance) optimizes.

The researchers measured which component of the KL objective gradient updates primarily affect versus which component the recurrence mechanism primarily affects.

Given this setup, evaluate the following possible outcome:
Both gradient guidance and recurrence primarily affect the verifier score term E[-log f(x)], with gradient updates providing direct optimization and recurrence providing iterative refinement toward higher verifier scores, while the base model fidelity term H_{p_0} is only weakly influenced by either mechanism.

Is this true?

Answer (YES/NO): NO